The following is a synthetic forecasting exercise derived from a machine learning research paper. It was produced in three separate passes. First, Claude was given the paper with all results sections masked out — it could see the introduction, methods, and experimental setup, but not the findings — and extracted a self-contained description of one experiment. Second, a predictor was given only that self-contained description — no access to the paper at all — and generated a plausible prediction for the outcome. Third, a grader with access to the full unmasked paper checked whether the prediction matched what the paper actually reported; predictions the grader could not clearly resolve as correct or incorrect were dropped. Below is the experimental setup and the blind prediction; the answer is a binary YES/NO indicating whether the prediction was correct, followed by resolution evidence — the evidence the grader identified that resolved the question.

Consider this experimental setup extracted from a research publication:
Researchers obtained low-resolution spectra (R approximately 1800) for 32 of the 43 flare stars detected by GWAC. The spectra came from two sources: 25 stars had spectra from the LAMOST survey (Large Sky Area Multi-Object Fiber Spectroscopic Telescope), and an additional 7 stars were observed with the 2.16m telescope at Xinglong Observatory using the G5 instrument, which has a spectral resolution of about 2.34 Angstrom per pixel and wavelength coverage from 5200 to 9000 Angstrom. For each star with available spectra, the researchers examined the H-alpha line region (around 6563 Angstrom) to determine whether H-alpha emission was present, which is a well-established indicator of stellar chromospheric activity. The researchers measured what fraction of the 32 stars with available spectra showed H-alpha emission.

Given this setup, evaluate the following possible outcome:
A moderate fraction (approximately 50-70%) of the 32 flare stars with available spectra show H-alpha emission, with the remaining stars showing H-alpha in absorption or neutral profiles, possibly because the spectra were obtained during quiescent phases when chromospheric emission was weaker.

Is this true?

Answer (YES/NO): NO